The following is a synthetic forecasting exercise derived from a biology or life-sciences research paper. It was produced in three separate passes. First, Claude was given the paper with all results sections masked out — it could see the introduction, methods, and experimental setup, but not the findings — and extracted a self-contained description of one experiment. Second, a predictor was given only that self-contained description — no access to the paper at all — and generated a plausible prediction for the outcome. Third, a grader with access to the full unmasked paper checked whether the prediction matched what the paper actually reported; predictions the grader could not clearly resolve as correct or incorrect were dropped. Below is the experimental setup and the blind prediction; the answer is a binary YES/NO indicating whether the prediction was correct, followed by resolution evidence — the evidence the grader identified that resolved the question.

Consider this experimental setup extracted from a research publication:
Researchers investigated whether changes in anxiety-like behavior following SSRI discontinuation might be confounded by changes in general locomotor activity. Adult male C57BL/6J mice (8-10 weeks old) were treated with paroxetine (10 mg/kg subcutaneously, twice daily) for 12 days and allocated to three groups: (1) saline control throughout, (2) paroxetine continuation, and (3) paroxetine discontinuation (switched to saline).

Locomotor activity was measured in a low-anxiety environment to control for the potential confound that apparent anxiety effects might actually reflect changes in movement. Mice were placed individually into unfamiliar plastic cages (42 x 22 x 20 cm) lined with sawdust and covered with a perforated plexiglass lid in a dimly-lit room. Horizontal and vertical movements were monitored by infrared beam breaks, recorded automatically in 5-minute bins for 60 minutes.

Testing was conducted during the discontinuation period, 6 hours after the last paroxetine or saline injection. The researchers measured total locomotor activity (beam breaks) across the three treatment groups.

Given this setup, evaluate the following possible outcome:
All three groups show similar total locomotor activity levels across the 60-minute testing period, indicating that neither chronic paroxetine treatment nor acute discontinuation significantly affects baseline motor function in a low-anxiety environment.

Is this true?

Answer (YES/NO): YES